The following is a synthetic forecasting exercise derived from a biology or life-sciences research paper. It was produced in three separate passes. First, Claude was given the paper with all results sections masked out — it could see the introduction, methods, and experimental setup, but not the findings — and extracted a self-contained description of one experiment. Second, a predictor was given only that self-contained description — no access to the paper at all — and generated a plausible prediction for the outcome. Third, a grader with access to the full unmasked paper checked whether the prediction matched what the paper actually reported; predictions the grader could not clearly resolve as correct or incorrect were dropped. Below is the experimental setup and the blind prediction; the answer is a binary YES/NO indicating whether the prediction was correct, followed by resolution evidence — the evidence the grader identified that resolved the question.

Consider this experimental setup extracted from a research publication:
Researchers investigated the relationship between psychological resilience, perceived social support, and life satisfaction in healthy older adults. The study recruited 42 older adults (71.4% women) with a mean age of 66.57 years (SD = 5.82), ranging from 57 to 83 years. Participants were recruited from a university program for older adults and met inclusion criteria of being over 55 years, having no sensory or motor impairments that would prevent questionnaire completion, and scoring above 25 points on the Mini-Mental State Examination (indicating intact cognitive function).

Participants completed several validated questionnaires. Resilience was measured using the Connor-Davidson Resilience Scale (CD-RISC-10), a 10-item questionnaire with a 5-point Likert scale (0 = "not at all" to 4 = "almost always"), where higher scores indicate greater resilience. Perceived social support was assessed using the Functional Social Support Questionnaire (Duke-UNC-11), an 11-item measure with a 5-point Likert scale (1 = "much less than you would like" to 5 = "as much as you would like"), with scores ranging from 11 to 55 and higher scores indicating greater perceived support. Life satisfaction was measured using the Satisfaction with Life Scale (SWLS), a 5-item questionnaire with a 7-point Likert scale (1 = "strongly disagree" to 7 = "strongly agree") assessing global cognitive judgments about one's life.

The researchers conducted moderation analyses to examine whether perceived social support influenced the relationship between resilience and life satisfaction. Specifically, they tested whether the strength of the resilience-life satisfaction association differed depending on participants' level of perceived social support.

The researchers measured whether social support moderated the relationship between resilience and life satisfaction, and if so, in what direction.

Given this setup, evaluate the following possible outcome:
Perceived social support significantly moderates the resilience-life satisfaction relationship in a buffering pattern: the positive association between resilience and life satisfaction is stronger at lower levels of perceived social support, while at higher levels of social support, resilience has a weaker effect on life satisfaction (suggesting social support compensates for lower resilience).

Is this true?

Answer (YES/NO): YES